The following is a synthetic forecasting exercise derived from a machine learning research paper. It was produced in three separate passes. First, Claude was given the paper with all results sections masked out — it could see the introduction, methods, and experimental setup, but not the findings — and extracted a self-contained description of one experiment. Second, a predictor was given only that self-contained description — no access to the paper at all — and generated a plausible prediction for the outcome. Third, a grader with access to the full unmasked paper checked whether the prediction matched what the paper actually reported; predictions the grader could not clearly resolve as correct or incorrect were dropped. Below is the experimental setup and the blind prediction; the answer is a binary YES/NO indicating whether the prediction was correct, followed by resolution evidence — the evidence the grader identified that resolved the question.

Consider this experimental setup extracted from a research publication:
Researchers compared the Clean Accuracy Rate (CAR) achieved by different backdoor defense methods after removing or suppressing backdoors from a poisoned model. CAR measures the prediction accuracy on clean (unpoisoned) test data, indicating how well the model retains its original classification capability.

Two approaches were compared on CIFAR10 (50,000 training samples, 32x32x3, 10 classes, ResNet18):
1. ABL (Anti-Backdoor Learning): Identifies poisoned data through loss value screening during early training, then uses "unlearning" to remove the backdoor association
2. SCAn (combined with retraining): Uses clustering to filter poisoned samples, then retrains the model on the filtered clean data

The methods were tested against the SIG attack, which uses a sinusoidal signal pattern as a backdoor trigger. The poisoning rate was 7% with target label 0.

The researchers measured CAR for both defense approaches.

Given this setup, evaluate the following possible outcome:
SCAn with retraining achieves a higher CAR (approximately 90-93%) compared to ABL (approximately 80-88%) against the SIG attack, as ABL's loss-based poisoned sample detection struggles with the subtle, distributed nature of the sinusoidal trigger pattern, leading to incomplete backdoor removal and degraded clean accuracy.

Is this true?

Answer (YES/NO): YES